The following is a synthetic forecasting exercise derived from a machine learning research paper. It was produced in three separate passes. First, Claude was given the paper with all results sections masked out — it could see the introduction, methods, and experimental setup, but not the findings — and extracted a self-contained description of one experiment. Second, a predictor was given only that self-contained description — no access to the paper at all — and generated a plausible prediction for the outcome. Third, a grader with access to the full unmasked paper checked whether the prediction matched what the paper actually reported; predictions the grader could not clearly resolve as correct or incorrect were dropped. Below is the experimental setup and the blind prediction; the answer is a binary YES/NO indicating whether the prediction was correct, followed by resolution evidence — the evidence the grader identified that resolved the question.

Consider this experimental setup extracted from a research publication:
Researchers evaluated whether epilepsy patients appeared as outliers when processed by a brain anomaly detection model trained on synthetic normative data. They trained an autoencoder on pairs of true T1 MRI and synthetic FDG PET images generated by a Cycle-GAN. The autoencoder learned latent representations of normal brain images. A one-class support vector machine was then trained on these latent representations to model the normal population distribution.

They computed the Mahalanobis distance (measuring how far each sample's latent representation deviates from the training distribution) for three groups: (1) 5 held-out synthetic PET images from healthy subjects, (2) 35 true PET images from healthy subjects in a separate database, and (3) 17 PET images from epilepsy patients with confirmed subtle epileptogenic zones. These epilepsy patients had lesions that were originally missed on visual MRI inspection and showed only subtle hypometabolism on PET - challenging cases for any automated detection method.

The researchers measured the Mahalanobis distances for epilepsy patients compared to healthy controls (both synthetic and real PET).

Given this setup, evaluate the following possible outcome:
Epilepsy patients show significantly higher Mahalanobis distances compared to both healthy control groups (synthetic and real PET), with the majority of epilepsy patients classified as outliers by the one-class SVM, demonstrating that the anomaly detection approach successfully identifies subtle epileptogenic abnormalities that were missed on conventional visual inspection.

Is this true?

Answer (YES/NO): NO